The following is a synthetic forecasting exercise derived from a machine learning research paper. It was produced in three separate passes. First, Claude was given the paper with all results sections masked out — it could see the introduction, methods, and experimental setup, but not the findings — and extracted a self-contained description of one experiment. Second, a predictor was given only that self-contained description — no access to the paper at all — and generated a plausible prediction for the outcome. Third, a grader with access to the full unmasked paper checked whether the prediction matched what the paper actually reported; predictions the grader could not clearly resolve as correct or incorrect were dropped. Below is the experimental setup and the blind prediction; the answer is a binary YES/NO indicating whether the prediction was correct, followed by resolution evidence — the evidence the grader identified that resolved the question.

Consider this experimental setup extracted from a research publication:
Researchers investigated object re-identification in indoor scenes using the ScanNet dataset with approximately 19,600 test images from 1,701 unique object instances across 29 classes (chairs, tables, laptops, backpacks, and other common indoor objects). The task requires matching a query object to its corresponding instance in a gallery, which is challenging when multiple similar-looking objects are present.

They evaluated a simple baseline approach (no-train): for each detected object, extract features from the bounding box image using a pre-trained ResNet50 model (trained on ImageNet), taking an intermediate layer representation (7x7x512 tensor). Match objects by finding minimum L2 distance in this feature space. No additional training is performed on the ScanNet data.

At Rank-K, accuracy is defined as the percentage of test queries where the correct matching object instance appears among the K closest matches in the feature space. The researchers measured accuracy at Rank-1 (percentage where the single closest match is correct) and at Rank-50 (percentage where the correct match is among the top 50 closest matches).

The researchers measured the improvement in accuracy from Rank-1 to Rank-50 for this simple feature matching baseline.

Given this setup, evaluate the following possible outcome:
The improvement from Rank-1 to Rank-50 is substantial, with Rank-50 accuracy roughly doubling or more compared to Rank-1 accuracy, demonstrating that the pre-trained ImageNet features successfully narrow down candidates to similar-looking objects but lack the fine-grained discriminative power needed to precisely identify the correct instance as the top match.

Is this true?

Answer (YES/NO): NO